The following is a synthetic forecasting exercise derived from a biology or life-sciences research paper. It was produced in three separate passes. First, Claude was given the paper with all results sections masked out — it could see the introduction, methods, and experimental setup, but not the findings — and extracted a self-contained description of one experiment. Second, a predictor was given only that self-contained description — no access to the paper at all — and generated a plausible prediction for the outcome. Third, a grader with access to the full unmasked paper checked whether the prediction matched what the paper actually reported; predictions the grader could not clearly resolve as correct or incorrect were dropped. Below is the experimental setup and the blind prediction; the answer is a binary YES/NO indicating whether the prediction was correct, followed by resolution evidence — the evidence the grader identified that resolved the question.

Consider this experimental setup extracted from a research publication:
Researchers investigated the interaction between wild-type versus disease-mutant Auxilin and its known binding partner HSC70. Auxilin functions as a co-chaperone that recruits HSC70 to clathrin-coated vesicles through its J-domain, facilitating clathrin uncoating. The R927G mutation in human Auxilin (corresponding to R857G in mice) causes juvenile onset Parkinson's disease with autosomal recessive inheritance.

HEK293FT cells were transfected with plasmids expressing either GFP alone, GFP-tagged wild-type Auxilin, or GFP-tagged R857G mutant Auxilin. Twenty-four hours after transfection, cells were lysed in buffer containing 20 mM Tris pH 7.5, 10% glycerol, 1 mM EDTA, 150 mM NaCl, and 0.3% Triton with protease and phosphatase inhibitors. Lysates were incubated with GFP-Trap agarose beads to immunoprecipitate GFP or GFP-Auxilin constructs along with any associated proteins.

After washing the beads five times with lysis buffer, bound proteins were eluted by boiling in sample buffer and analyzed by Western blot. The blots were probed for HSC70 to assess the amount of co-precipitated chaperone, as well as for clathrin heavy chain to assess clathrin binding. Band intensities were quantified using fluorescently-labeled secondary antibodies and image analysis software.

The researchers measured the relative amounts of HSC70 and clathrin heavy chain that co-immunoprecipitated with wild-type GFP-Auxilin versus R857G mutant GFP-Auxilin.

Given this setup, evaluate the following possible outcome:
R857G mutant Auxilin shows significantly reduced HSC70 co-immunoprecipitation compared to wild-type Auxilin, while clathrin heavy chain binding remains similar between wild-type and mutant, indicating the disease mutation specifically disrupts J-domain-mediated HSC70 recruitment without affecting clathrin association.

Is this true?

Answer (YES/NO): NO